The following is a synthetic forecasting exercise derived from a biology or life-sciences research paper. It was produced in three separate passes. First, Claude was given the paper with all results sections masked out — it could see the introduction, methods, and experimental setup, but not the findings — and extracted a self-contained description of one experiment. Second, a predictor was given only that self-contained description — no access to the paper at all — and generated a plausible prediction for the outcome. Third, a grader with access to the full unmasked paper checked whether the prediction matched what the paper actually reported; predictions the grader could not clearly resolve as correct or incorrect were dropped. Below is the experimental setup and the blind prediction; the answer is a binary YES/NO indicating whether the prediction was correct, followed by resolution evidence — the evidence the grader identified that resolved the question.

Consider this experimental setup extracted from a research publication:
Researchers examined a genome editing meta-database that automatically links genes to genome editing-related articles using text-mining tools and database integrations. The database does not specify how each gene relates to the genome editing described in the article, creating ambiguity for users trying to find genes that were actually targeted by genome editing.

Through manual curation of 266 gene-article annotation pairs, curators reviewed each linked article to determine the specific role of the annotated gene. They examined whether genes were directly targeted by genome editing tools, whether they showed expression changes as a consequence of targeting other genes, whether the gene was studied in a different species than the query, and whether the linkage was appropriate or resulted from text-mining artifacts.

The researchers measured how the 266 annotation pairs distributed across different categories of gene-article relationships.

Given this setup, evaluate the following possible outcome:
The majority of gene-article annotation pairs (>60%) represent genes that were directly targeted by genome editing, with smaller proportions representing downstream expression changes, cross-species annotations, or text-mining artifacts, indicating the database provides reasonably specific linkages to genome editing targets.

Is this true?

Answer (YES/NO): NO